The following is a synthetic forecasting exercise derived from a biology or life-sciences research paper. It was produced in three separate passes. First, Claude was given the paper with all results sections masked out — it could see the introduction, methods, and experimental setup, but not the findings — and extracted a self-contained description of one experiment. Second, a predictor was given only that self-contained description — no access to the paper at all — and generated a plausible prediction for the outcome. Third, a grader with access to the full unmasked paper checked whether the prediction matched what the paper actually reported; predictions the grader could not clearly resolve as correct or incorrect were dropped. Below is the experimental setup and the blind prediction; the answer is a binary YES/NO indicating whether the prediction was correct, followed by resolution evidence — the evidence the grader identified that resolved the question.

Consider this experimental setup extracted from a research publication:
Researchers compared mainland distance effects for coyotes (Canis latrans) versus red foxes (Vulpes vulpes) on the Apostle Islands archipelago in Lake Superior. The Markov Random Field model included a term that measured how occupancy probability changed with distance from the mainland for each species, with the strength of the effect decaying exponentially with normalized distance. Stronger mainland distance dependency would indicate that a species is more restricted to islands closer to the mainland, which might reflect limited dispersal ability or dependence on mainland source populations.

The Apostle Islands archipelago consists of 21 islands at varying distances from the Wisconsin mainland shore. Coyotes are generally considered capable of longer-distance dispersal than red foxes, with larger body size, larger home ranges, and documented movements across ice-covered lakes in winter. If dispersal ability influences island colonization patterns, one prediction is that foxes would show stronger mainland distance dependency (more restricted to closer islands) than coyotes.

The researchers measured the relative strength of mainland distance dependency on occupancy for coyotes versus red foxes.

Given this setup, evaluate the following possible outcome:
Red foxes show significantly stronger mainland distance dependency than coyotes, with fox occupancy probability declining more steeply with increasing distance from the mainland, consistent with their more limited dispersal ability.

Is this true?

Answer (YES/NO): YES